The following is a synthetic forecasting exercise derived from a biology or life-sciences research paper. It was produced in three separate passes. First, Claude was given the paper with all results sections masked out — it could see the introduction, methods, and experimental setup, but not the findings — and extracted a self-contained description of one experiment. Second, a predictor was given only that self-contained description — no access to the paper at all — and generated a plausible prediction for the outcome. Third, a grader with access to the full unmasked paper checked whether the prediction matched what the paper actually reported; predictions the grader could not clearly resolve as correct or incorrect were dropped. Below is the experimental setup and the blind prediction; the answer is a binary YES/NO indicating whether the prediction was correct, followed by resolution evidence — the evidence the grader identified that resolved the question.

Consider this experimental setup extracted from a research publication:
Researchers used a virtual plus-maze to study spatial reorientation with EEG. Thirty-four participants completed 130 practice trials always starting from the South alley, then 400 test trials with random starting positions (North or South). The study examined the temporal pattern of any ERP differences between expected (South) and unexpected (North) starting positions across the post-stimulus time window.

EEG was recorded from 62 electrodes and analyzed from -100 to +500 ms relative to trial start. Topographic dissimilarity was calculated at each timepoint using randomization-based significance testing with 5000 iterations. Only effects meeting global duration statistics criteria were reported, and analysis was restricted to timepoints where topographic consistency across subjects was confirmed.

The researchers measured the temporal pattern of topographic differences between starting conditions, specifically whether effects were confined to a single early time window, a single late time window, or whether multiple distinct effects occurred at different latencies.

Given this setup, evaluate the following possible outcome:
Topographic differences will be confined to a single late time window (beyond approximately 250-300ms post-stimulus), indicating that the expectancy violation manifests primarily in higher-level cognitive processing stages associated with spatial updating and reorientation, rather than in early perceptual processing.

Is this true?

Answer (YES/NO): NO